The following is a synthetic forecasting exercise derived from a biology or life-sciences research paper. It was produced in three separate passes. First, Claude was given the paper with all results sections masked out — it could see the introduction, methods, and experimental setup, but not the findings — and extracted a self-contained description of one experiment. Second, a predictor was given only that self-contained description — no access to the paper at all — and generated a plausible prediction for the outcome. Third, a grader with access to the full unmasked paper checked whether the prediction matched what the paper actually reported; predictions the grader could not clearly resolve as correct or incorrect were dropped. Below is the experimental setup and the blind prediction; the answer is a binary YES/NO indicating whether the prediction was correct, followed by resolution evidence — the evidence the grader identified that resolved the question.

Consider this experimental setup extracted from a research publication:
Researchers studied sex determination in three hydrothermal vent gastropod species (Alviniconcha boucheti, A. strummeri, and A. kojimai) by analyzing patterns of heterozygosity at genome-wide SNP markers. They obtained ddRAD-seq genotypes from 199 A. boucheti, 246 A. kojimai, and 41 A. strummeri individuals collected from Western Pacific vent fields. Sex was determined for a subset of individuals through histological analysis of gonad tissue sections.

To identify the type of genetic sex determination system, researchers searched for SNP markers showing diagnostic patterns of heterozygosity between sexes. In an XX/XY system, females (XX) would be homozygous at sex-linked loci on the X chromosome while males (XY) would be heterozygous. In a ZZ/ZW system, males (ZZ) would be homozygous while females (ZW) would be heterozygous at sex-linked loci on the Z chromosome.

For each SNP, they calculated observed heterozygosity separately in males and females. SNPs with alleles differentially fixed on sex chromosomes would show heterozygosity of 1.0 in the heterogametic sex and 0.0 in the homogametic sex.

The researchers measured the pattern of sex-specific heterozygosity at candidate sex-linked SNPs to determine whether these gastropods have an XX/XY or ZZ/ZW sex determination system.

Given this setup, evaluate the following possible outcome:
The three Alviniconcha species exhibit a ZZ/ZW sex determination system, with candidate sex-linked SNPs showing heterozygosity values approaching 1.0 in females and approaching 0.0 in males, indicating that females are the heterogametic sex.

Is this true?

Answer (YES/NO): NO